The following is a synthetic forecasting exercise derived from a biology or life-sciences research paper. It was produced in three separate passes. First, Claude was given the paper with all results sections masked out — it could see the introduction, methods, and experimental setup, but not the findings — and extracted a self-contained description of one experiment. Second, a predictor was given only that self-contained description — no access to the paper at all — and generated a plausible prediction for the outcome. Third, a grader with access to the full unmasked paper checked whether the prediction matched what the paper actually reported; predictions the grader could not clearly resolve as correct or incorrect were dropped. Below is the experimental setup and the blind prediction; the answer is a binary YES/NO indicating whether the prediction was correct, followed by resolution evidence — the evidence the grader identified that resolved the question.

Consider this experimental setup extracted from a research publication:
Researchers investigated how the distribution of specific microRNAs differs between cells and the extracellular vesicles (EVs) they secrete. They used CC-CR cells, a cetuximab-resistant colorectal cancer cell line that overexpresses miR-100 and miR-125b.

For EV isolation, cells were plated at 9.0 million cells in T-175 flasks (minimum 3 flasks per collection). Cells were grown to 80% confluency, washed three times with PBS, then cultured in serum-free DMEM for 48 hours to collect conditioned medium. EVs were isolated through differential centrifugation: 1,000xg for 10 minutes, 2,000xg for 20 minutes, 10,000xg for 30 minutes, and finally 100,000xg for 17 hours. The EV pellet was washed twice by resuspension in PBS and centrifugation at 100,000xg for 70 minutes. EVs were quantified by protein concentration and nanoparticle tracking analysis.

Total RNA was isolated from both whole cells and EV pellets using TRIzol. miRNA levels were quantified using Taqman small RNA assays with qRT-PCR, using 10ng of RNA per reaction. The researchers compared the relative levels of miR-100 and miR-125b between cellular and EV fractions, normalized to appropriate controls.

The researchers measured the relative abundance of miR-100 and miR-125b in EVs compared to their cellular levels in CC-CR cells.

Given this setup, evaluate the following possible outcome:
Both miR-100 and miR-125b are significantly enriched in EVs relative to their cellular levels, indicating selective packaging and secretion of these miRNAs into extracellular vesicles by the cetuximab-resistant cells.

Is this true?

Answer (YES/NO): YES